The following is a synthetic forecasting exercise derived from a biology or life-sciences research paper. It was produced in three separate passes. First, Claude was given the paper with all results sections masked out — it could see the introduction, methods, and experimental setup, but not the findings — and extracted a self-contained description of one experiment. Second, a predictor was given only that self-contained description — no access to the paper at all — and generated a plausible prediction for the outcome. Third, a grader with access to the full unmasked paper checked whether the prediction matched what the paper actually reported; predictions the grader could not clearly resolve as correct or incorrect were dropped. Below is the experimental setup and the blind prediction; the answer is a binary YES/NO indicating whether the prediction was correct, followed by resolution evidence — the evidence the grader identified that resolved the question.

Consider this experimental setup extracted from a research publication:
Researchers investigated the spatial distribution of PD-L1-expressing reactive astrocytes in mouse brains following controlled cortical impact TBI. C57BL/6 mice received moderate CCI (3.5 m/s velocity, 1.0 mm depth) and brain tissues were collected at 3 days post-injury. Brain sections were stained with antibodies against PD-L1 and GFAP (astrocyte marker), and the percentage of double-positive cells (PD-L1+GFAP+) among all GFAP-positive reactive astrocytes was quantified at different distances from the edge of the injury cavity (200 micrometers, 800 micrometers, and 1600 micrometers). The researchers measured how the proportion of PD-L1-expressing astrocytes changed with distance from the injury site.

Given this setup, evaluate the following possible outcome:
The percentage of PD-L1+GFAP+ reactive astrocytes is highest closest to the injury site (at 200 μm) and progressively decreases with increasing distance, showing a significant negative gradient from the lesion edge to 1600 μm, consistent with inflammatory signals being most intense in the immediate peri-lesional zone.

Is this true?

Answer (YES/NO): YES